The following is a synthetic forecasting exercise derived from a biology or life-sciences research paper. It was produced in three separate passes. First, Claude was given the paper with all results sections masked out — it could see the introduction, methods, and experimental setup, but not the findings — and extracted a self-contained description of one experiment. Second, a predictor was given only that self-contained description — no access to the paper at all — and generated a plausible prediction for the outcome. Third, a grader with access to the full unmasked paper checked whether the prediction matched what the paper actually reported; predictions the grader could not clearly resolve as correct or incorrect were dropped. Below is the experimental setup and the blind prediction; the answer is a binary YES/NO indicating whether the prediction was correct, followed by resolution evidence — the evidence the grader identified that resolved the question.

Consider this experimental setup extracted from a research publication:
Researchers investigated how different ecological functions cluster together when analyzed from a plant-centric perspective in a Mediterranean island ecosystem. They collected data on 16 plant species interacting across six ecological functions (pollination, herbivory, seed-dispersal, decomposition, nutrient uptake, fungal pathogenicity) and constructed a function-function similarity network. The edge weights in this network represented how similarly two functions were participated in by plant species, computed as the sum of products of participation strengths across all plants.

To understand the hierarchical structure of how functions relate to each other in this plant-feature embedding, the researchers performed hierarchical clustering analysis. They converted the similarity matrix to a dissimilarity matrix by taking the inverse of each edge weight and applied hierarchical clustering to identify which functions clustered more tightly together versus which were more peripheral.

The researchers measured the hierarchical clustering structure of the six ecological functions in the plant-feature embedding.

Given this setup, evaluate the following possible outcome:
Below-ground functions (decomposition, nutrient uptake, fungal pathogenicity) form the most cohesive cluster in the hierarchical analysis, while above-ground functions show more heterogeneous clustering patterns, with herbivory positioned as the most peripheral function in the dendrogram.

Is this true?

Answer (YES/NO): NO